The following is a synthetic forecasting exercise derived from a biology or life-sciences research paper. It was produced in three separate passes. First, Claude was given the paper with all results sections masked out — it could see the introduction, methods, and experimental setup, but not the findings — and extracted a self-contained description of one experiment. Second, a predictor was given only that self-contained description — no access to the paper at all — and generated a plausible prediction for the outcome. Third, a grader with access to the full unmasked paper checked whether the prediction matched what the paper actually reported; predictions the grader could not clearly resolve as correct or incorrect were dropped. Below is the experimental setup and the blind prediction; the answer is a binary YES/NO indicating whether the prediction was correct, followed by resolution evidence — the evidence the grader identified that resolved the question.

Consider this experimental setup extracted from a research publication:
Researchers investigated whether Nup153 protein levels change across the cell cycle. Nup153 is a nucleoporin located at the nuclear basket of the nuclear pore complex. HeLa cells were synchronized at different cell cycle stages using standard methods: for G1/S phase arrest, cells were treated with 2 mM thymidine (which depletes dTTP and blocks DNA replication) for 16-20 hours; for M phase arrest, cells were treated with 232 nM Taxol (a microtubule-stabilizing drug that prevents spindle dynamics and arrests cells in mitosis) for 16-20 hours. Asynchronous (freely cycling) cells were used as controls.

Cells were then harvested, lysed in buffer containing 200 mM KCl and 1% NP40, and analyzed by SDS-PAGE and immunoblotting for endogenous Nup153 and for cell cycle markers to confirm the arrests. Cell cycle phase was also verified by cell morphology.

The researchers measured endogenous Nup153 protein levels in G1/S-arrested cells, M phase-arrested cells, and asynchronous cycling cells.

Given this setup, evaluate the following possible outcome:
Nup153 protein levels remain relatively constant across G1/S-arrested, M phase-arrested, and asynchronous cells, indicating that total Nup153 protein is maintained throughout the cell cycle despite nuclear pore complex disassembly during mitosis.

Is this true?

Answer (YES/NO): NO